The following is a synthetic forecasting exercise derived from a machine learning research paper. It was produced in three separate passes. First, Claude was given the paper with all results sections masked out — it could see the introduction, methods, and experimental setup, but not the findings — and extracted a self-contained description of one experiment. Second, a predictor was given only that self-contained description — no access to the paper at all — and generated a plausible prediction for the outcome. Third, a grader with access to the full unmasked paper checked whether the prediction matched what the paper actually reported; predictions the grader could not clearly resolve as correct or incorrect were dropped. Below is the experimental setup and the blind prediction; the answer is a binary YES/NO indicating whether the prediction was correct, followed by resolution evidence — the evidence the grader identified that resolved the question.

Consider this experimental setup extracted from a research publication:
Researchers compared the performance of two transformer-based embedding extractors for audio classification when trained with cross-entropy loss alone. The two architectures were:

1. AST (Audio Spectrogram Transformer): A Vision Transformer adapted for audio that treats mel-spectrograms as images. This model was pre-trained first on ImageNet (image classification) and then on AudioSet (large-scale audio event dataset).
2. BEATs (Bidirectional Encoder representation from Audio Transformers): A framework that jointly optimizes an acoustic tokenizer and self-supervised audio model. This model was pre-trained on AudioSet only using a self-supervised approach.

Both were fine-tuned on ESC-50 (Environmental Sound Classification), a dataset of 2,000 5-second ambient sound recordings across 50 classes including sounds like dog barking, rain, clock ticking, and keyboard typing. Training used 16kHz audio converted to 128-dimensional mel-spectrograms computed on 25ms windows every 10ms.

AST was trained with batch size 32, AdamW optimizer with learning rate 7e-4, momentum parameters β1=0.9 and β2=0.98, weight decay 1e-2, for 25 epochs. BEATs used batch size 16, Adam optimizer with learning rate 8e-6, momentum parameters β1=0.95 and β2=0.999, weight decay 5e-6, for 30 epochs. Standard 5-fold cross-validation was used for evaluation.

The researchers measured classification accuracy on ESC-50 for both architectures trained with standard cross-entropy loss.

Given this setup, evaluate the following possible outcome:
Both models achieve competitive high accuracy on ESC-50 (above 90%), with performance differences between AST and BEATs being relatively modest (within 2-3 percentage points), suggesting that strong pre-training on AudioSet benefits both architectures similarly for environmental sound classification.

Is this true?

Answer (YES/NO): YES